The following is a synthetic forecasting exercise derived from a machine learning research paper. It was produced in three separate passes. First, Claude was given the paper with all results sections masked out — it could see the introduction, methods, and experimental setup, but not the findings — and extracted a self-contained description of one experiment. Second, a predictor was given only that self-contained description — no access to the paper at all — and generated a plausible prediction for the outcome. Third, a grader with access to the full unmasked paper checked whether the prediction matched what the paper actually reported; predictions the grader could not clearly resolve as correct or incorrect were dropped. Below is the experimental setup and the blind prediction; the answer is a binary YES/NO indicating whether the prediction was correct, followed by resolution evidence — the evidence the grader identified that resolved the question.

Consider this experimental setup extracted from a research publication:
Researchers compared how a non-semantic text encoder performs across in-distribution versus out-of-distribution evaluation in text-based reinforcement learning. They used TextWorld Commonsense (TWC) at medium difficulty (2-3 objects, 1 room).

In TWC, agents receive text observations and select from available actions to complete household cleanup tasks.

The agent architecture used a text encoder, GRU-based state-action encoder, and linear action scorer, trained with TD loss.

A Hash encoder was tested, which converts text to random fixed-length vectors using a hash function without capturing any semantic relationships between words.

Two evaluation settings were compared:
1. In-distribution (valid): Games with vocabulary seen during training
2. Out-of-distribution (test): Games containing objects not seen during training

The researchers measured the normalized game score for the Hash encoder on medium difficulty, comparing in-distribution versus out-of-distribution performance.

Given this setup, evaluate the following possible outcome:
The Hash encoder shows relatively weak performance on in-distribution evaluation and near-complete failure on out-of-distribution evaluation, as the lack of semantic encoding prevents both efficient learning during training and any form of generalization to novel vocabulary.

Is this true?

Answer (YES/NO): NO